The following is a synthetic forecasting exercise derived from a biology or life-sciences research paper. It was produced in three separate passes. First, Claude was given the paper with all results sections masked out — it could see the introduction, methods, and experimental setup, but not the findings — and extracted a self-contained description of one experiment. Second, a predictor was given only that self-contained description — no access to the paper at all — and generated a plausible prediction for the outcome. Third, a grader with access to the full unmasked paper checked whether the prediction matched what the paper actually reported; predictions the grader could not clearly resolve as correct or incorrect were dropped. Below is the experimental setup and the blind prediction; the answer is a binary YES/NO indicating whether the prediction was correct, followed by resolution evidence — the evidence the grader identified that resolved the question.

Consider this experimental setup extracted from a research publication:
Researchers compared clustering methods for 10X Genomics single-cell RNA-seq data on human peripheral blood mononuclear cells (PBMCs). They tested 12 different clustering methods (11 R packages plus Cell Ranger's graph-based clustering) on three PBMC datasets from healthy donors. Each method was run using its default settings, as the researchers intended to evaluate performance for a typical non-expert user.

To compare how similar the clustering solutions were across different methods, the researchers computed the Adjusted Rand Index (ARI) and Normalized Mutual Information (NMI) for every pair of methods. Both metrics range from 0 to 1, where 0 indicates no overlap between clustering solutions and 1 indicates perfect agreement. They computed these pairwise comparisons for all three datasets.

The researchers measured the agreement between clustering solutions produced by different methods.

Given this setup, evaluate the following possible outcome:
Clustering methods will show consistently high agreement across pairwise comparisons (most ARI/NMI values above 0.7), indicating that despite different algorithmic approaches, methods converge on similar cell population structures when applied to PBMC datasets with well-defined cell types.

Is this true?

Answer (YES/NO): NO